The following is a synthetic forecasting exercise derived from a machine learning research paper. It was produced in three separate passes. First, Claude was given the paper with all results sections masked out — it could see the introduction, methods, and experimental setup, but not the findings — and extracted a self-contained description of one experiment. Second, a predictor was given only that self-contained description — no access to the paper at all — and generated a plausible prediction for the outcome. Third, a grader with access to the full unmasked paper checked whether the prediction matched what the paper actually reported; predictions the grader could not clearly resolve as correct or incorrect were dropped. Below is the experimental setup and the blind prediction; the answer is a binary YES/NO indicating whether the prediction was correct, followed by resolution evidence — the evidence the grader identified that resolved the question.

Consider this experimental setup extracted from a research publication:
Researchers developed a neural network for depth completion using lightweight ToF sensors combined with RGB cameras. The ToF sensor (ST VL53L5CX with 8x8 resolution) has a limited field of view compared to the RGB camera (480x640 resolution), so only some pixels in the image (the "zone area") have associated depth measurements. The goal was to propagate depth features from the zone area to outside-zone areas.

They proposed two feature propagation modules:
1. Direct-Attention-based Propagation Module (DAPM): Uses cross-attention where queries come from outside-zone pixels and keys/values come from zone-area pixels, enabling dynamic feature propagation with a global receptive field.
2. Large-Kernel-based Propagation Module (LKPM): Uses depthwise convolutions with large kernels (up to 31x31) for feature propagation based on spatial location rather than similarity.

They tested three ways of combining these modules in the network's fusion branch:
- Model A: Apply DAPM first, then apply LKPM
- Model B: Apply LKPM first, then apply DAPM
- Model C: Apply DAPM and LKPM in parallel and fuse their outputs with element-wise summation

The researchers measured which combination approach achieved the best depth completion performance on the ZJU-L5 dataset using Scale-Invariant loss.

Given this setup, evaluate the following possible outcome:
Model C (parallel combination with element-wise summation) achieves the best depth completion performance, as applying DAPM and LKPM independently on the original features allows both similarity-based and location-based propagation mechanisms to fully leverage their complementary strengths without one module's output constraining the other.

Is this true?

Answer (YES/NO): NO